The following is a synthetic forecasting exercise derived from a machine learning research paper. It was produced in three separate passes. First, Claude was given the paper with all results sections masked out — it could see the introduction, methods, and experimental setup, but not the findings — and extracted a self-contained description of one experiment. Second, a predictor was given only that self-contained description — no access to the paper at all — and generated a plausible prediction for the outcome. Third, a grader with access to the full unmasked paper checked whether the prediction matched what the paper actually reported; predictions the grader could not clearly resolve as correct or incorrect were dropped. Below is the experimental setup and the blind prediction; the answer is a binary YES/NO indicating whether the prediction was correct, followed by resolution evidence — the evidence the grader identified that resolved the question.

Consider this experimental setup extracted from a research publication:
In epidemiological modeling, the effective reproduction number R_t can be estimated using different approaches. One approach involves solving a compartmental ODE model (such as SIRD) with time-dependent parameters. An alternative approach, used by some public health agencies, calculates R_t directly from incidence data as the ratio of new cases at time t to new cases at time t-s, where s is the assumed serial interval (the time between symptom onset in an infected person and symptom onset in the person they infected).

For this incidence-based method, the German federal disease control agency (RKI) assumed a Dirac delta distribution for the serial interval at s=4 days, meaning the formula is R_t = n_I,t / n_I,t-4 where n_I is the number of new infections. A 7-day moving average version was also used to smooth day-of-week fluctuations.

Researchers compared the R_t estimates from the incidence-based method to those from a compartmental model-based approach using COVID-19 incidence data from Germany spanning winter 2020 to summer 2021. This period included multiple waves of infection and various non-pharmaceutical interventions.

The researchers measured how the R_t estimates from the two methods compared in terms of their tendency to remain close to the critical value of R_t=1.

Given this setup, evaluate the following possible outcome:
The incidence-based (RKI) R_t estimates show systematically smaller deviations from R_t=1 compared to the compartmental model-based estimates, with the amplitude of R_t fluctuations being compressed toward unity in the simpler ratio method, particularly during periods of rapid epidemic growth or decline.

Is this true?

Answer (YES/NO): YES